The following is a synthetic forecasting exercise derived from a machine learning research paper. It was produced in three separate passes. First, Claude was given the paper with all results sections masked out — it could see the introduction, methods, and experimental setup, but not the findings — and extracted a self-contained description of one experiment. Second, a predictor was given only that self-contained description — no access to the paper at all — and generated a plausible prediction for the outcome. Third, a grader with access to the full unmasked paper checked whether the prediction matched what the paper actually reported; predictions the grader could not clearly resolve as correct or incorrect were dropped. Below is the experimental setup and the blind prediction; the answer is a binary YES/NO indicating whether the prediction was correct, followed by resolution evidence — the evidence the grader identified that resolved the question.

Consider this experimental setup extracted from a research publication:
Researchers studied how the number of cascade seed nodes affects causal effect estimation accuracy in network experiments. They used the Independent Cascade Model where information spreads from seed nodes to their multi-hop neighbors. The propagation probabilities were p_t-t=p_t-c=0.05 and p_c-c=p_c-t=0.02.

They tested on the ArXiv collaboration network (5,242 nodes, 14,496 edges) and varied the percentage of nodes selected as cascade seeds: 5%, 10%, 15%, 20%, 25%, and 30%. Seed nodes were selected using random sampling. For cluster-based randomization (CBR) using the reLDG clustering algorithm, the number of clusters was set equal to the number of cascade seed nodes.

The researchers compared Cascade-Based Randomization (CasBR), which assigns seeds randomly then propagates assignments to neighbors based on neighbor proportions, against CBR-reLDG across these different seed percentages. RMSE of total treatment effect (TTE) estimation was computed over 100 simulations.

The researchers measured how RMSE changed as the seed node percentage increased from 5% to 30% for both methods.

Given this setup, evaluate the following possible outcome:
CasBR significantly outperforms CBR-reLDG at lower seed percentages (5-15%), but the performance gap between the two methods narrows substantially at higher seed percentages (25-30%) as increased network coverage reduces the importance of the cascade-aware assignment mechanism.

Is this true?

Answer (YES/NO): NO